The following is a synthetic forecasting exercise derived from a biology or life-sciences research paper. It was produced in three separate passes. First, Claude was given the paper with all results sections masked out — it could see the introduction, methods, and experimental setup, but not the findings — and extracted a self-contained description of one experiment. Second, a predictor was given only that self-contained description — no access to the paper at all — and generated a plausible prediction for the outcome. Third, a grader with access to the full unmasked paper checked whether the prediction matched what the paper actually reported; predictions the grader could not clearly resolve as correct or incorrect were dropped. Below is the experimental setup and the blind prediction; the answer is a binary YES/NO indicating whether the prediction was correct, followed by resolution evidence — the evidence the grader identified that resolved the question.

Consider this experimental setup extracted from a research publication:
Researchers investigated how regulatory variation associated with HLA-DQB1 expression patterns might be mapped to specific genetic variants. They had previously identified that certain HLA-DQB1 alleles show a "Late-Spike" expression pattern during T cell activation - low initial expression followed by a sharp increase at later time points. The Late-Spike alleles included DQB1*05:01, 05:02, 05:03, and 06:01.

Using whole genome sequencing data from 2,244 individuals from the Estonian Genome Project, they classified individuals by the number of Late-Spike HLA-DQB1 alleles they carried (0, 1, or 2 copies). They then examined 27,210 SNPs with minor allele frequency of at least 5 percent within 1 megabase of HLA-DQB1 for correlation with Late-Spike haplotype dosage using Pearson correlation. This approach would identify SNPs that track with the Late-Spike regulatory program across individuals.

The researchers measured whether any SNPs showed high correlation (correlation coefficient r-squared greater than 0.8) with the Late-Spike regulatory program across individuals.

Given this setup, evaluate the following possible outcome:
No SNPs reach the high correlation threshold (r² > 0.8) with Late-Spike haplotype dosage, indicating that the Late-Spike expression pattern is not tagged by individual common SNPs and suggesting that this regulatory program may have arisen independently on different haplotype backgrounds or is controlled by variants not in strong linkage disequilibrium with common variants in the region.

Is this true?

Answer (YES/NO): NO